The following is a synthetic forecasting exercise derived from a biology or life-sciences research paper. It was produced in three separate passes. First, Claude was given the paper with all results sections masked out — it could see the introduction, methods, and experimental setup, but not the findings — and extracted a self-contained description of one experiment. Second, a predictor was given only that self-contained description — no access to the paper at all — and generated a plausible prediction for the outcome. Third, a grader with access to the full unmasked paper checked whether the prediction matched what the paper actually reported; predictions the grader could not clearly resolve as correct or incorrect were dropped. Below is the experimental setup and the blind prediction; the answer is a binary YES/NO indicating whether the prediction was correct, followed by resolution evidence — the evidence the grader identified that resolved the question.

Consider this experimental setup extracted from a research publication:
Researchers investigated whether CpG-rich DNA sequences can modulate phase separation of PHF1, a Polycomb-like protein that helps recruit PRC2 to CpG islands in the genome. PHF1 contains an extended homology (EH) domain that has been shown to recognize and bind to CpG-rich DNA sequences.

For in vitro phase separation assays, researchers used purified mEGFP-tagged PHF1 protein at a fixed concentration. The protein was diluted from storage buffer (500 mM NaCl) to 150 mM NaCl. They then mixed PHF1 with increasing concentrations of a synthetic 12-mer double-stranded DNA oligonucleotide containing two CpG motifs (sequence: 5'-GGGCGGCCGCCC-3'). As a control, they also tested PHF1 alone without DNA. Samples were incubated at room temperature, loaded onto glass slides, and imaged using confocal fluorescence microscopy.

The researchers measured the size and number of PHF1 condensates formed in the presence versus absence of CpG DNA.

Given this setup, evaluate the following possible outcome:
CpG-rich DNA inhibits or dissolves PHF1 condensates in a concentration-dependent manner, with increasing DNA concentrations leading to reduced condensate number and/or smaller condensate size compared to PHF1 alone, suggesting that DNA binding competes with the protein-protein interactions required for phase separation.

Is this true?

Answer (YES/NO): NO